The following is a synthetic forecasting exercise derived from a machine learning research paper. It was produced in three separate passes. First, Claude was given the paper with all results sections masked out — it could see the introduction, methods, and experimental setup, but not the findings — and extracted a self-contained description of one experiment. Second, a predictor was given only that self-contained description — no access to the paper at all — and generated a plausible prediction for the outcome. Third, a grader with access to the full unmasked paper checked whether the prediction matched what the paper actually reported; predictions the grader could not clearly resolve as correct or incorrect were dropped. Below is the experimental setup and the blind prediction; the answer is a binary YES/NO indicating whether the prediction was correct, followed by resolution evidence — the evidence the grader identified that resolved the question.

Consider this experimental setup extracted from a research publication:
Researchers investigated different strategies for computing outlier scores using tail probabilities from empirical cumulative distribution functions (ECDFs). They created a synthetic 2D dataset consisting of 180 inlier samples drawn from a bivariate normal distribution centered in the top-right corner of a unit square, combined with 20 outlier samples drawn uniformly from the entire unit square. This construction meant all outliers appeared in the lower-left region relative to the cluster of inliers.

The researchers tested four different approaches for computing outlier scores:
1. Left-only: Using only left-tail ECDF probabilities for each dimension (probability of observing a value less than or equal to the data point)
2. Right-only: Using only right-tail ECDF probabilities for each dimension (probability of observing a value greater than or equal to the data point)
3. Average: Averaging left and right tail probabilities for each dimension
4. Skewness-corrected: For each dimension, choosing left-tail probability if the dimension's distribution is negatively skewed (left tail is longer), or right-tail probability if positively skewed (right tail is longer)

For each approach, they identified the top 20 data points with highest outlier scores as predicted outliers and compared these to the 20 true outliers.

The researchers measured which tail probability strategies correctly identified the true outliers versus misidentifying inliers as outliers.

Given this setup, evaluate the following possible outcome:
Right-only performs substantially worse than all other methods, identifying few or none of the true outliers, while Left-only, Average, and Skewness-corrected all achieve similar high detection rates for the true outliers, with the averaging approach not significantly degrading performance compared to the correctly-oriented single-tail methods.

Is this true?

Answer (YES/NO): NO